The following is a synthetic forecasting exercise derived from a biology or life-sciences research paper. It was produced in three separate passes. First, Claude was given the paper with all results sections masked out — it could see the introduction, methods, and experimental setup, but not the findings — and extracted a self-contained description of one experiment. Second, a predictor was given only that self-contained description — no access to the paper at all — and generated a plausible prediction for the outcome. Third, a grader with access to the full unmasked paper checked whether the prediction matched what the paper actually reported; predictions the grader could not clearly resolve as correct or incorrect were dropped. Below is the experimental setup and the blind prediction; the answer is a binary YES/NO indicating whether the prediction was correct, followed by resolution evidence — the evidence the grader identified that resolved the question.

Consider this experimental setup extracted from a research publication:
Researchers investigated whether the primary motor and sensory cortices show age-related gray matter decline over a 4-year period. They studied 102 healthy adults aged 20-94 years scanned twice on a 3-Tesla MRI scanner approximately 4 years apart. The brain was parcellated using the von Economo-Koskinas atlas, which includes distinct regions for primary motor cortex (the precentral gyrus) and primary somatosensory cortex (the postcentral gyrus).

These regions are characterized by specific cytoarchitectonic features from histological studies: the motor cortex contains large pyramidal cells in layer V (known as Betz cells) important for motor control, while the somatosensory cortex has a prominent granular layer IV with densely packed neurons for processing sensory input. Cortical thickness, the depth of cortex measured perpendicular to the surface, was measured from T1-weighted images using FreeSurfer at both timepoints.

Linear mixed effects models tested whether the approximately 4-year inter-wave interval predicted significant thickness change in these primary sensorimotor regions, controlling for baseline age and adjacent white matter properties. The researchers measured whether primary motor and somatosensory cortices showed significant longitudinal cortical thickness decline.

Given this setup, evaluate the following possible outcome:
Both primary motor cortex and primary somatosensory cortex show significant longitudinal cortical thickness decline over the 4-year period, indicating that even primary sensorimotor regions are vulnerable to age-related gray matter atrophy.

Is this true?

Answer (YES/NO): YES